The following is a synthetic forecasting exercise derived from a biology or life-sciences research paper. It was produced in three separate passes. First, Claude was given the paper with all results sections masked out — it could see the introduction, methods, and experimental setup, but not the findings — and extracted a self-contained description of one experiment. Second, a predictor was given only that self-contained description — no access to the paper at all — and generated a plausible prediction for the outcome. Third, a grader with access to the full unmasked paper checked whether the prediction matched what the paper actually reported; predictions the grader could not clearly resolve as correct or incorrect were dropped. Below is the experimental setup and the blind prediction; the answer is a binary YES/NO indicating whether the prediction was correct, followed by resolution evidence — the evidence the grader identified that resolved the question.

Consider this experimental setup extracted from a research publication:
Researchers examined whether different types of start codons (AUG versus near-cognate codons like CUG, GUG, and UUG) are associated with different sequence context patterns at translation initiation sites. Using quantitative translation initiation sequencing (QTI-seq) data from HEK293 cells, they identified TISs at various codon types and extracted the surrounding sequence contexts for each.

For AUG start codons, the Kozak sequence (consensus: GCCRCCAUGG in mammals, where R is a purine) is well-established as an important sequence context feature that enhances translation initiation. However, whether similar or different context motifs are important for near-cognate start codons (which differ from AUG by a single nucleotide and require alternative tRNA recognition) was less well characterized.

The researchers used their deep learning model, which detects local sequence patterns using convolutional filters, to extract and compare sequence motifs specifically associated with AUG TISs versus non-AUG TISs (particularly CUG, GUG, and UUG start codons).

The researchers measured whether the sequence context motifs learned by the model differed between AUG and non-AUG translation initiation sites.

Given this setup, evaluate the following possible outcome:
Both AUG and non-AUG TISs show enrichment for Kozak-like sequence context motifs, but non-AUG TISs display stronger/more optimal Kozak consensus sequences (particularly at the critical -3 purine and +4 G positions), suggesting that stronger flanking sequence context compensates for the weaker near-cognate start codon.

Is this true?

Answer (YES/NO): NO